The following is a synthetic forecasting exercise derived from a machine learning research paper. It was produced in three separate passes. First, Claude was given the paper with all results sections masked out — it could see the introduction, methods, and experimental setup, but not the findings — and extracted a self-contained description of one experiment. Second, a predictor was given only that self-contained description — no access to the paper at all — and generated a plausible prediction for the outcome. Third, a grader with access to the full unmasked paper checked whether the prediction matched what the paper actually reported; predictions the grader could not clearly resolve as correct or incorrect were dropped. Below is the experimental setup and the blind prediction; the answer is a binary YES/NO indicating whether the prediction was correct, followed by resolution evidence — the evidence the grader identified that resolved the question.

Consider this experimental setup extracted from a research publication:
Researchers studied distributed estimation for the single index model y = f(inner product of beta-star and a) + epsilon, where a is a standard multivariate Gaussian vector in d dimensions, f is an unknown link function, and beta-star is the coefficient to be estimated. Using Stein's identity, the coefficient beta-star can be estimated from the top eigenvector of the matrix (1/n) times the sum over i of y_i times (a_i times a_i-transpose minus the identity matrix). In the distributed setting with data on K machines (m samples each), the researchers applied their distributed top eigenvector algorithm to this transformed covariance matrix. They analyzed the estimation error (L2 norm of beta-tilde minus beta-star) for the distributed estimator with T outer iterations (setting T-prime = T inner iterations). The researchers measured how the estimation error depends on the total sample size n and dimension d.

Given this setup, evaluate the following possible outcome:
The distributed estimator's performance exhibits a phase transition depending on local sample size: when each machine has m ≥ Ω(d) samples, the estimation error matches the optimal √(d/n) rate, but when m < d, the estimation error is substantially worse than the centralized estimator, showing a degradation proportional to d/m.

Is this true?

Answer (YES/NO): NO